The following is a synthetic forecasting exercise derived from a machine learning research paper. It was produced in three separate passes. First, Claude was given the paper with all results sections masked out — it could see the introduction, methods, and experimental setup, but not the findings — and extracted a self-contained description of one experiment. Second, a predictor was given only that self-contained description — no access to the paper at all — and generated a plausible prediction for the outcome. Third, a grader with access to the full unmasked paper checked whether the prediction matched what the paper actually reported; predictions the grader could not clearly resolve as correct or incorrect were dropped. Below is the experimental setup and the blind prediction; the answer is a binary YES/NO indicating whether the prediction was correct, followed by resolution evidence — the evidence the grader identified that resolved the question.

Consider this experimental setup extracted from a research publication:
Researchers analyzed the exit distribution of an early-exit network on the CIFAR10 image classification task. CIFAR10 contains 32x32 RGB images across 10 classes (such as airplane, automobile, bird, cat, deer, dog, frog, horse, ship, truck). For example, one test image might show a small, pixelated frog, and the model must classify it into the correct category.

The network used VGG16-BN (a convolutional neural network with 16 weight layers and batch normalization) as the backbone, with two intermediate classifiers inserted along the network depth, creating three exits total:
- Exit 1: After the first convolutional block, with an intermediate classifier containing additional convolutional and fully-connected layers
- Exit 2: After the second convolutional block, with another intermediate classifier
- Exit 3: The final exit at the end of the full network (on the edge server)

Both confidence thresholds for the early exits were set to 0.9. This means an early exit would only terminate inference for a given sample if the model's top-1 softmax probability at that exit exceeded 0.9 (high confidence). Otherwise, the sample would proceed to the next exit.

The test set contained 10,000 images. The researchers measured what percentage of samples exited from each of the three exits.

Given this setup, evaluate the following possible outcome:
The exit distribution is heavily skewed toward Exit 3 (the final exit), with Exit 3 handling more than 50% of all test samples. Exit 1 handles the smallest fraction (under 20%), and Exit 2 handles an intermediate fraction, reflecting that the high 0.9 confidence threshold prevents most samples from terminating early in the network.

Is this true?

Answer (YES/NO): NO